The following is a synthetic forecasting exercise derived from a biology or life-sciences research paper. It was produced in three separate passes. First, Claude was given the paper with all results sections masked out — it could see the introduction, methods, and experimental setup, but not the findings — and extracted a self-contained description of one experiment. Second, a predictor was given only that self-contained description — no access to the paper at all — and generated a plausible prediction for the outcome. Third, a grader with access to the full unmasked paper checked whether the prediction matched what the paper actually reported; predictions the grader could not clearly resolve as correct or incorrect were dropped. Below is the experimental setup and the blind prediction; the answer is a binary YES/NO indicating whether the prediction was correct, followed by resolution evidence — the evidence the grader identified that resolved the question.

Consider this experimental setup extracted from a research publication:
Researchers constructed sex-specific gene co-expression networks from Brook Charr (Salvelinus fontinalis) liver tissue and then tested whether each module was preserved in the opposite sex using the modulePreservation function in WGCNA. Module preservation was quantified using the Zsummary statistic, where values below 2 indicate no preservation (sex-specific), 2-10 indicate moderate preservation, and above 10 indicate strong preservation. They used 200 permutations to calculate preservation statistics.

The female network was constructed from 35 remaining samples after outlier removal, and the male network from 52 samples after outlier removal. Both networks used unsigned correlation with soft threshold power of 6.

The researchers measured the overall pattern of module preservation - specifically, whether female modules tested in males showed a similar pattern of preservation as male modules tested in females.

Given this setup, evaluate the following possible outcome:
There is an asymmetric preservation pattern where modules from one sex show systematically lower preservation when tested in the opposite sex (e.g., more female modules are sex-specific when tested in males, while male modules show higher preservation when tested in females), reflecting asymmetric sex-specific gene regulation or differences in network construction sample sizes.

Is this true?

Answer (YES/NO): NO